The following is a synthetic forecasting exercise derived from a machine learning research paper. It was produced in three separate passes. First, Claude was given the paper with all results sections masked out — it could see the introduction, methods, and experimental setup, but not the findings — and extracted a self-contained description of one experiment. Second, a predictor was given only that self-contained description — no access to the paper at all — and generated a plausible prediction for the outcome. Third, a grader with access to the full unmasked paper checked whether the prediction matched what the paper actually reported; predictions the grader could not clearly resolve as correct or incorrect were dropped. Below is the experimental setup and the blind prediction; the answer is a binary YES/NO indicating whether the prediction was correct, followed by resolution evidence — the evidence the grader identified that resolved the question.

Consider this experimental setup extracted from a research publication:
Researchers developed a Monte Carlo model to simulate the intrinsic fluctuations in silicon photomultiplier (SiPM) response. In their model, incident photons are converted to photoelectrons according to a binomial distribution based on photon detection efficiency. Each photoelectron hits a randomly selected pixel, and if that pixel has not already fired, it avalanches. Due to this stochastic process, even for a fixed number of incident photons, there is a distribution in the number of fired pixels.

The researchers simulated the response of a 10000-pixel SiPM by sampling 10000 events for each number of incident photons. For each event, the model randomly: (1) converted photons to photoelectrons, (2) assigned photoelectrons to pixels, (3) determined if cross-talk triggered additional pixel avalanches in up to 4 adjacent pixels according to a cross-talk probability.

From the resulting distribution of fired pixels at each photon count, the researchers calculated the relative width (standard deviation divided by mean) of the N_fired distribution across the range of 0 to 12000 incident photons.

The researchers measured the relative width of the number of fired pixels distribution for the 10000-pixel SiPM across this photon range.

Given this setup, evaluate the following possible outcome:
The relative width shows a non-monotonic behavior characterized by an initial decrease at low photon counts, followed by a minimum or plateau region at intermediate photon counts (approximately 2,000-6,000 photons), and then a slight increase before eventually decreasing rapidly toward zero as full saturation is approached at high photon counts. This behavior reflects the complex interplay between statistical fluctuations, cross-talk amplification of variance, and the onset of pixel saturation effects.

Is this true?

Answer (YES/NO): NO